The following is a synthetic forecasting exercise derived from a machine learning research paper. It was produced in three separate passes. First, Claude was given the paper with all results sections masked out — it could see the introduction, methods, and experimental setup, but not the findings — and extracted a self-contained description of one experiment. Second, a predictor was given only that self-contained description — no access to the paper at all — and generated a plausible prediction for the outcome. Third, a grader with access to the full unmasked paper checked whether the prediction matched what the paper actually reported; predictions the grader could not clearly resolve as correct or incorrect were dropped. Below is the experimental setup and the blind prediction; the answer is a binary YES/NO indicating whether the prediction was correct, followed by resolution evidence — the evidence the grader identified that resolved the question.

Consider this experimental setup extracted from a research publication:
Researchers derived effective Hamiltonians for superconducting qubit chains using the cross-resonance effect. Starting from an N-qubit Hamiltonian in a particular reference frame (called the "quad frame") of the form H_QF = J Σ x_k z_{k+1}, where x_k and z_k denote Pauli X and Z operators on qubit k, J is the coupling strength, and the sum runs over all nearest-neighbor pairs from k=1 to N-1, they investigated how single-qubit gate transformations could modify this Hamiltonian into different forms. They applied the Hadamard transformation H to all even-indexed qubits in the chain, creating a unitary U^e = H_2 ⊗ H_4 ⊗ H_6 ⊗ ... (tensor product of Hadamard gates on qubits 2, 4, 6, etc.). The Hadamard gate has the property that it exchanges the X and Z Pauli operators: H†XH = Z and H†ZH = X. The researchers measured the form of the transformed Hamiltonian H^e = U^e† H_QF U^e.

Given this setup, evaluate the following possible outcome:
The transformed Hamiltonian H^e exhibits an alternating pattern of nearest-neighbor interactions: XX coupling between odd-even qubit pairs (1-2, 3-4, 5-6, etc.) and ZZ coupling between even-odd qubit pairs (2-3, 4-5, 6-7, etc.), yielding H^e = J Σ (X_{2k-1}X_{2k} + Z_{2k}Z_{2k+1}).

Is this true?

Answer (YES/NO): YES